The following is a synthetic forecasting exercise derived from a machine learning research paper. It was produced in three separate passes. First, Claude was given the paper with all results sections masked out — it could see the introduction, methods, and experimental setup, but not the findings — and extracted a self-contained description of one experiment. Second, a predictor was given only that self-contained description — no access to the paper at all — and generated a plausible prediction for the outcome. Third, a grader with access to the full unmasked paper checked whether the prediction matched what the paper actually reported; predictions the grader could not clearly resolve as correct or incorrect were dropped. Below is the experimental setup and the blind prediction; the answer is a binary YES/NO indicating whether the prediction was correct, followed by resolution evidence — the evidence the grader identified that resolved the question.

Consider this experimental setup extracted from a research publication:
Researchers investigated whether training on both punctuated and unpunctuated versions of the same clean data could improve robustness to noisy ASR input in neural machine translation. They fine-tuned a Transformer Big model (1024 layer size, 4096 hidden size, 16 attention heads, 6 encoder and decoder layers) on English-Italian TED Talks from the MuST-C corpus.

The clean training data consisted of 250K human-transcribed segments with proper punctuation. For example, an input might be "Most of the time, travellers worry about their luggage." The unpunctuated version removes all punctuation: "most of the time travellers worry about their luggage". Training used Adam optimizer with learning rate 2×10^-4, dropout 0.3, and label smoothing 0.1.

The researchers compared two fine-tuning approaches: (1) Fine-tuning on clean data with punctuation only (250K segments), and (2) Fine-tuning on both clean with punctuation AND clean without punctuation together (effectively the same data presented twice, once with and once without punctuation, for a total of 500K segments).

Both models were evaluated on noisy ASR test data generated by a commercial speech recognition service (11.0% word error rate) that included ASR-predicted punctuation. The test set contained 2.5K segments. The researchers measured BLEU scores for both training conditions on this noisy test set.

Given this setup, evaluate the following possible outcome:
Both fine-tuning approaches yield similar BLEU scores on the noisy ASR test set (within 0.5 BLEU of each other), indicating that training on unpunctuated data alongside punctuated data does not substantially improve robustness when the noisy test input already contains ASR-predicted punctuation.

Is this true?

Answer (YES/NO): NO